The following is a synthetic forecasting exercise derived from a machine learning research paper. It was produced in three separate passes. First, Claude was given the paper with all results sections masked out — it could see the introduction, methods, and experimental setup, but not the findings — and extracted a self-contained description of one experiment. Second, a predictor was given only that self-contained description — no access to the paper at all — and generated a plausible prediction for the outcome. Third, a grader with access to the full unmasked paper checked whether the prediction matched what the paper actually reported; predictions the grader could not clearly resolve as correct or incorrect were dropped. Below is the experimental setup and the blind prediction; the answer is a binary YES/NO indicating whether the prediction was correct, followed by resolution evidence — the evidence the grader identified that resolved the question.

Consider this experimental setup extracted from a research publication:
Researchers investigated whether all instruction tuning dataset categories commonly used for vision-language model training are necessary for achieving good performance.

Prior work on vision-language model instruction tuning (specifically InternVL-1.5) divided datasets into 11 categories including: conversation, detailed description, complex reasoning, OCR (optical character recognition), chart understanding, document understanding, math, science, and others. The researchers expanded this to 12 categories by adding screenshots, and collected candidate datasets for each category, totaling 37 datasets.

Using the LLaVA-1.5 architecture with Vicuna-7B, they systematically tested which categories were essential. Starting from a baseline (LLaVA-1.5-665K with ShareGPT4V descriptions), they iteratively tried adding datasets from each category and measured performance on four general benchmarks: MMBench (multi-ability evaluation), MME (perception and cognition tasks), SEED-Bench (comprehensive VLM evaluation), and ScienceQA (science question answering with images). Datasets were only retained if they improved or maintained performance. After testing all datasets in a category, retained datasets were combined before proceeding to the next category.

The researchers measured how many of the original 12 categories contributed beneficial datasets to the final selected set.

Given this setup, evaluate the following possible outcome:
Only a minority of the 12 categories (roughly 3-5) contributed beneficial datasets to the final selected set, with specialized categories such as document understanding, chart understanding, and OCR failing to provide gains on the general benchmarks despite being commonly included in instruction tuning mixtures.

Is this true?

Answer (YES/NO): NO